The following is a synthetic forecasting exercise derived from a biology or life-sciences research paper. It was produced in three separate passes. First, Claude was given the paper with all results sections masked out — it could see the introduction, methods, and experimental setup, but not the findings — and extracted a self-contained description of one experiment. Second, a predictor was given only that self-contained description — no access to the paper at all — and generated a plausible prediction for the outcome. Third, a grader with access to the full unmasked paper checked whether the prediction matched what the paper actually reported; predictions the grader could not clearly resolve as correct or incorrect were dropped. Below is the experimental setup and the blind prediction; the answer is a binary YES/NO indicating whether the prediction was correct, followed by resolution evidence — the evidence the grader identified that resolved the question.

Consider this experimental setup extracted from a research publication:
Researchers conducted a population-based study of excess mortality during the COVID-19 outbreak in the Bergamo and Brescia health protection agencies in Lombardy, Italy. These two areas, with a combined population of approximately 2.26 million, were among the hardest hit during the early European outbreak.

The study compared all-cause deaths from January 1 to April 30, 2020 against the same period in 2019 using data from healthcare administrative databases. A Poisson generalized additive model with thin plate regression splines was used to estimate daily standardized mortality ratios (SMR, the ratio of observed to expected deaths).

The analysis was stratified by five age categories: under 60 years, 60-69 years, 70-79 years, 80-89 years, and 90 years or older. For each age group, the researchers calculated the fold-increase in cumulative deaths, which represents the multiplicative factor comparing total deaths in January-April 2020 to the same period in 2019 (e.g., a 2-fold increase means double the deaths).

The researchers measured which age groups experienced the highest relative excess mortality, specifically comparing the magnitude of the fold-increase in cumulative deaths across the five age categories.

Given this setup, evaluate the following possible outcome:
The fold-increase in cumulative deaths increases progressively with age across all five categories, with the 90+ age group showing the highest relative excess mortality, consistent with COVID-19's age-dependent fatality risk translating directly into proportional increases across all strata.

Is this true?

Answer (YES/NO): NO